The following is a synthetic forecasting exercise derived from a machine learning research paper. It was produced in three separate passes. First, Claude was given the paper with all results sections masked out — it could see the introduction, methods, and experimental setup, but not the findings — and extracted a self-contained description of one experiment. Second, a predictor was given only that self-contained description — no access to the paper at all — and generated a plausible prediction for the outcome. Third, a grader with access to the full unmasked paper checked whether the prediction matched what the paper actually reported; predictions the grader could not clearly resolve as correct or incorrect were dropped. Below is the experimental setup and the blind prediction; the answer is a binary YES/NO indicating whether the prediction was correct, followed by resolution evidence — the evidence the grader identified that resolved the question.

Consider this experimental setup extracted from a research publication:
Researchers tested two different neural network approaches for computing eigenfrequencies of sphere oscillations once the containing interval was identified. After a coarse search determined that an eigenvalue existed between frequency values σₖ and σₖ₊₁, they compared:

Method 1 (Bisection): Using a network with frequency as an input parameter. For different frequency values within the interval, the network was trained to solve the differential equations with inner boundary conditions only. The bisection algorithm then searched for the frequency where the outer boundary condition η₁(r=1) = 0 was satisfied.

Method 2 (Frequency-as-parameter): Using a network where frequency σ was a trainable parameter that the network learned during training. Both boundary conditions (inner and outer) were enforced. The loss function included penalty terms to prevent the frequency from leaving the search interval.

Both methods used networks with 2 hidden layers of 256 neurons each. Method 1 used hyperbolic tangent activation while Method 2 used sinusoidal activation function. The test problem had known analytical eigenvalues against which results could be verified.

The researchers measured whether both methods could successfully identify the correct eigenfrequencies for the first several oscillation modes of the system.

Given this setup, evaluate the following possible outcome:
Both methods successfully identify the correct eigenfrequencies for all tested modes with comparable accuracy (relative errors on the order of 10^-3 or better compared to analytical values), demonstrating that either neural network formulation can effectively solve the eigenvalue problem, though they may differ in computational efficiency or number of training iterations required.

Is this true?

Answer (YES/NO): NO